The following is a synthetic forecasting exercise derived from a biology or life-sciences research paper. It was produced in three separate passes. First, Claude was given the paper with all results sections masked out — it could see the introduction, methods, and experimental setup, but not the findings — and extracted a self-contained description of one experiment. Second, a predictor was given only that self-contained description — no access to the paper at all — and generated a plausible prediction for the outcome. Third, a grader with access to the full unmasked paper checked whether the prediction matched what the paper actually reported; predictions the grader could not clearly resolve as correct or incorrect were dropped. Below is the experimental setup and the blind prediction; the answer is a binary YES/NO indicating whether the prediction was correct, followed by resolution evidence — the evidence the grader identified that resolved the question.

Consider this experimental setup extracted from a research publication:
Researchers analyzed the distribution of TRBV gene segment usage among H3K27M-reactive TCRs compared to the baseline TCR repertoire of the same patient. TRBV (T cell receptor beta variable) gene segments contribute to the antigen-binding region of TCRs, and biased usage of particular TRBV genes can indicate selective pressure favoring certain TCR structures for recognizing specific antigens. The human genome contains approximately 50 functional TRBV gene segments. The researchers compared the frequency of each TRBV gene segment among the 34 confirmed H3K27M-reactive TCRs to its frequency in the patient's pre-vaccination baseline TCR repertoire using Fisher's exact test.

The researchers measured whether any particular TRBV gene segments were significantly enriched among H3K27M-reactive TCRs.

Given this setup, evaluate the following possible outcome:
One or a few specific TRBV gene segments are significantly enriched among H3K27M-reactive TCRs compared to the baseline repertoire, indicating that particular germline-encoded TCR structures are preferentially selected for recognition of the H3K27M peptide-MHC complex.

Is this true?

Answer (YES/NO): YES